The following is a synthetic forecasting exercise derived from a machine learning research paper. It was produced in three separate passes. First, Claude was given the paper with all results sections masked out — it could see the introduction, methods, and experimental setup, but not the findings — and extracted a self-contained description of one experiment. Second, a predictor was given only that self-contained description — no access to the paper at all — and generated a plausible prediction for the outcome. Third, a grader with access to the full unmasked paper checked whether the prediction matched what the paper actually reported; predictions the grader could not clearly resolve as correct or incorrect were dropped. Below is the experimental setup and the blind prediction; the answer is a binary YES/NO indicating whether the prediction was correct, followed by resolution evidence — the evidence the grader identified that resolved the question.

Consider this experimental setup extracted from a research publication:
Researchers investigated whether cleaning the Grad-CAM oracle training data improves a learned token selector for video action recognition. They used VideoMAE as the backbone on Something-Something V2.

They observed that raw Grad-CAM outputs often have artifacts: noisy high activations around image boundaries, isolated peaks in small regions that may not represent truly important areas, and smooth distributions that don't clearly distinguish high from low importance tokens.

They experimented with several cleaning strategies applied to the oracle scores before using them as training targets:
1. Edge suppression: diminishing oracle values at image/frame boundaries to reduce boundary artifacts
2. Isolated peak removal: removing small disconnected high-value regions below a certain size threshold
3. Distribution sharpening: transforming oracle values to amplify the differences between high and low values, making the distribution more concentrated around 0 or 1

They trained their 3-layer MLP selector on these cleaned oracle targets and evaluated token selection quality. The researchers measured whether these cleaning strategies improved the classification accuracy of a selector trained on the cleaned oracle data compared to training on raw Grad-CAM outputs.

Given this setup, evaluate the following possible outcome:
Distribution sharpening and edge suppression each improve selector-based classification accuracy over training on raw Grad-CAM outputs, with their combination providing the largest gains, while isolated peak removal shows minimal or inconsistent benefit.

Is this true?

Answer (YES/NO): NO